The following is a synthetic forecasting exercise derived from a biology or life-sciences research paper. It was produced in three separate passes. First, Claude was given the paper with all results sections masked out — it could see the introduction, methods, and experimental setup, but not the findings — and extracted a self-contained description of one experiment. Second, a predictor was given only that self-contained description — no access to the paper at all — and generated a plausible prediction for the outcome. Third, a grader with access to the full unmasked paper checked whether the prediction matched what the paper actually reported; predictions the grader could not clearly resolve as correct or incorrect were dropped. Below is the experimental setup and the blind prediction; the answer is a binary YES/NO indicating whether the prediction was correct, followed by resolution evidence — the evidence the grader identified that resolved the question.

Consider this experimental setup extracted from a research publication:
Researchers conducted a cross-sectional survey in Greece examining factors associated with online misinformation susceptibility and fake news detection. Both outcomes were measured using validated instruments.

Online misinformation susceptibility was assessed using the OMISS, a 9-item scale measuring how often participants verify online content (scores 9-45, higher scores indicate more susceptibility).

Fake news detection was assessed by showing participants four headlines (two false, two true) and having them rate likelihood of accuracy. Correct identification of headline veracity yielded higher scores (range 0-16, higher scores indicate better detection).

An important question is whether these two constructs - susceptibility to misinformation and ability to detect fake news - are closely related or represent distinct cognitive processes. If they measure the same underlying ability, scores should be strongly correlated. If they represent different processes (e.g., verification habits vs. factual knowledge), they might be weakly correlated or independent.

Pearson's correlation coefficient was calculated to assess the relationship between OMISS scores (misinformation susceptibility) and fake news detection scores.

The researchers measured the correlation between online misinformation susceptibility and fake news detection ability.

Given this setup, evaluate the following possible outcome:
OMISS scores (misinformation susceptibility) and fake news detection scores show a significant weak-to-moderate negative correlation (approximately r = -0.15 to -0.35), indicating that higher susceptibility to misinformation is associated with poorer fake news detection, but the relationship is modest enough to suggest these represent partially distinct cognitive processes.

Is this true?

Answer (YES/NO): NO